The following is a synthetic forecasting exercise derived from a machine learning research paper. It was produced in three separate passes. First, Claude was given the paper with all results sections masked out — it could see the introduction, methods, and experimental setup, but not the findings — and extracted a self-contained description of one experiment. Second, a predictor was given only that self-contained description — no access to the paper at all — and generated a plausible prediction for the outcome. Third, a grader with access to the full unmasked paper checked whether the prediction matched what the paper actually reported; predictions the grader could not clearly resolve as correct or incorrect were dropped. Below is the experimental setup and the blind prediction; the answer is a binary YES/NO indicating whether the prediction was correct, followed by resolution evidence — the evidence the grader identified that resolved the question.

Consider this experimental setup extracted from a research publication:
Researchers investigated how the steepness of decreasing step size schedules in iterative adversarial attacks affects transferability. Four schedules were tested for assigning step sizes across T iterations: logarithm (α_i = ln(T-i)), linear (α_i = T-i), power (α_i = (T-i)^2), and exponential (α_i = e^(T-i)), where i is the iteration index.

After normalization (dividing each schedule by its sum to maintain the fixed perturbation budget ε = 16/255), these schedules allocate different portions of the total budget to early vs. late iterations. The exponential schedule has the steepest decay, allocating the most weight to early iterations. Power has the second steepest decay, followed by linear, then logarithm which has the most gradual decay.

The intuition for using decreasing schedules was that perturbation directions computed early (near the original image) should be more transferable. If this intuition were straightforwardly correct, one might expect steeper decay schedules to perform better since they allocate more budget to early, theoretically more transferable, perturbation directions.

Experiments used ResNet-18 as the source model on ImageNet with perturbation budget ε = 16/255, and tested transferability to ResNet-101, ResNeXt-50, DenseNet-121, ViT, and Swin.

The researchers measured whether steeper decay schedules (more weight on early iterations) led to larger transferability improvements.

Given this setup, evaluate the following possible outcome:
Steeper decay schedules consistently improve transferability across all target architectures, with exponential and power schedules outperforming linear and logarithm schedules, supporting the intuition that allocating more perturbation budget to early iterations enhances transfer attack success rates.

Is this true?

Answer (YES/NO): NO